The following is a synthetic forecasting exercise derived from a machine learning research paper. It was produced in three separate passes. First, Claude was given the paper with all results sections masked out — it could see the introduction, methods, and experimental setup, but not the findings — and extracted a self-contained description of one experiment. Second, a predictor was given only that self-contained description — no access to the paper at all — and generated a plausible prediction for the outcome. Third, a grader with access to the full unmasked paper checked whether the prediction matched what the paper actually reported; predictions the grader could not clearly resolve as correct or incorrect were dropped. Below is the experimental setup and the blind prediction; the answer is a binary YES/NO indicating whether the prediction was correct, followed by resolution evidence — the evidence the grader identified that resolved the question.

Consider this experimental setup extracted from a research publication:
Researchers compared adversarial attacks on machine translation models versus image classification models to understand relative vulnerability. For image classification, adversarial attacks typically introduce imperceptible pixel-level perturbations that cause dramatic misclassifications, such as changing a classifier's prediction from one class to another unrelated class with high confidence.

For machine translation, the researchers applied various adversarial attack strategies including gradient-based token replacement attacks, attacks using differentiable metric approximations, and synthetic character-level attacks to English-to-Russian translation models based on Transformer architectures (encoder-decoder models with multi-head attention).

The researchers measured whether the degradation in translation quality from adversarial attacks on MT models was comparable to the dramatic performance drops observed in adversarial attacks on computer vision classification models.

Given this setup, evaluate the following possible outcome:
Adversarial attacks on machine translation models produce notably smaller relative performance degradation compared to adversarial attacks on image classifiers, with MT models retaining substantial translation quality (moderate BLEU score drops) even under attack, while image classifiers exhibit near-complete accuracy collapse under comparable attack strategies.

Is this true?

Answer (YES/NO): YES